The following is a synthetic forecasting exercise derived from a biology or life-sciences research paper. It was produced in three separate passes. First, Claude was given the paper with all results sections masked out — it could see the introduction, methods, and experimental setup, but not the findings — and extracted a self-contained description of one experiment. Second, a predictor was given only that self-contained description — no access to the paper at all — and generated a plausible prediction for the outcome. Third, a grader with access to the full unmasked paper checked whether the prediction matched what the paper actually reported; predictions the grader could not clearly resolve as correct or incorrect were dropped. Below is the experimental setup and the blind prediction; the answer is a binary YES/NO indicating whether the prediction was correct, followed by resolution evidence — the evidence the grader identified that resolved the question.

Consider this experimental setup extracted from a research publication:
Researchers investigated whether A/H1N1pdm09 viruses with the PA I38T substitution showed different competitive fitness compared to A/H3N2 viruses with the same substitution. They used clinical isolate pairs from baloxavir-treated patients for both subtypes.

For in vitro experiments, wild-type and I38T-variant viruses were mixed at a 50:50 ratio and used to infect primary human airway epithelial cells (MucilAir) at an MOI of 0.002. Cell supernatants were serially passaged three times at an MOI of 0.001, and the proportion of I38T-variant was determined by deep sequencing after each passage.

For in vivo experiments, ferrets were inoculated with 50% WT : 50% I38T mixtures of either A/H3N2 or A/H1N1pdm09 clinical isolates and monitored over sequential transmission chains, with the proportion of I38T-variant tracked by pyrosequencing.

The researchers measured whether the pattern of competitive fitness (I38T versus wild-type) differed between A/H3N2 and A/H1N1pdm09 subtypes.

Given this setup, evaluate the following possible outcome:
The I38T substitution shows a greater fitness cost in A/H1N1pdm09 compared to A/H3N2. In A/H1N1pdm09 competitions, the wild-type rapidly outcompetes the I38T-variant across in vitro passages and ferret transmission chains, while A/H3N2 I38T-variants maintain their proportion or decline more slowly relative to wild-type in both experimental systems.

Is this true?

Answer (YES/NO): NO